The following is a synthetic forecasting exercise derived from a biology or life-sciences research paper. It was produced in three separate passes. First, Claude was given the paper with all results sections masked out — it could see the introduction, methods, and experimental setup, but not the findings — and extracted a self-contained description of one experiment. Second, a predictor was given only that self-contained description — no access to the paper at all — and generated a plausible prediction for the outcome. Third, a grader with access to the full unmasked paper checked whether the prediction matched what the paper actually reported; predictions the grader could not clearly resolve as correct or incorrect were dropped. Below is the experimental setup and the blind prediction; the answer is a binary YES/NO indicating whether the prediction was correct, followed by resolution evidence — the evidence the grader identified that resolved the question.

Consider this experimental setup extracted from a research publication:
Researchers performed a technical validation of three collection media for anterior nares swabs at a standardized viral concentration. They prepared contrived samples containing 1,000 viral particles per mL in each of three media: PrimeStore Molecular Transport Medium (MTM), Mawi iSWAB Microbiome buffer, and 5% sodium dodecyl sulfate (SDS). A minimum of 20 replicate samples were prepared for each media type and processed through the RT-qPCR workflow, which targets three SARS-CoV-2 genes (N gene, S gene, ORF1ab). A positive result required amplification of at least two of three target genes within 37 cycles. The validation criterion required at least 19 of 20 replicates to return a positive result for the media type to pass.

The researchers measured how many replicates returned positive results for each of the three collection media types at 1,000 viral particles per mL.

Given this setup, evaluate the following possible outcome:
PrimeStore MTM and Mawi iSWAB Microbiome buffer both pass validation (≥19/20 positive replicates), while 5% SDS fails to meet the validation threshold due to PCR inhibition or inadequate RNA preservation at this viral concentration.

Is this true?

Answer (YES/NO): NO